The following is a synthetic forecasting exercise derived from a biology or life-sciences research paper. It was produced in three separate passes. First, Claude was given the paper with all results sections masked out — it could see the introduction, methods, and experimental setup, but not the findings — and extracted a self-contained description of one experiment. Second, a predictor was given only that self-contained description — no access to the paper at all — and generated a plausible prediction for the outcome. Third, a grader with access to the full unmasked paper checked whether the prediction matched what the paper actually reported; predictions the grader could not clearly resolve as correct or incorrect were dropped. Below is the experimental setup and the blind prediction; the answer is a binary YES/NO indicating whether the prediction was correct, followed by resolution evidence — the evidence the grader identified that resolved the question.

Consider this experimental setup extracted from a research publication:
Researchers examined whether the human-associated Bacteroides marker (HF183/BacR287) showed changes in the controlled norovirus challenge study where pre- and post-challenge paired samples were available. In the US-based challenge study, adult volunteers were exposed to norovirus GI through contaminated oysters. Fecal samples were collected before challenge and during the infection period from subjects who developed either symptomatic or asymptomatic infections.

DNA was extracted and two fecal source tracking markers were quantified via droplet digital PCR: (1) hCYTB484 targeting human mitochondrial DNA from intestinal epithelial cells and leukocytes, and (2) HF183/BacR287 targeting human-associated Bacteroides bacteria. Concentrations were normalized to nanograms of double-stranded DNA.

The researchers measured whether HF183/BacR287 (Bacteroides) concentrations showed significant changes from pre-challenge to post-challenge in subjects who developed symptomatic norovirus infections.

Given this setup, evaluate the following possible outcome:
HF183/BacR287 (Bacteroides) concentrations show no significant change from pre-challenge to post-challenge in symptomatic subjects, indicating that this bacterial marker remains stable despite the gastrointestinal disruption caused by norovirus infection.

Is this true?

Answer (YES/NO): YES